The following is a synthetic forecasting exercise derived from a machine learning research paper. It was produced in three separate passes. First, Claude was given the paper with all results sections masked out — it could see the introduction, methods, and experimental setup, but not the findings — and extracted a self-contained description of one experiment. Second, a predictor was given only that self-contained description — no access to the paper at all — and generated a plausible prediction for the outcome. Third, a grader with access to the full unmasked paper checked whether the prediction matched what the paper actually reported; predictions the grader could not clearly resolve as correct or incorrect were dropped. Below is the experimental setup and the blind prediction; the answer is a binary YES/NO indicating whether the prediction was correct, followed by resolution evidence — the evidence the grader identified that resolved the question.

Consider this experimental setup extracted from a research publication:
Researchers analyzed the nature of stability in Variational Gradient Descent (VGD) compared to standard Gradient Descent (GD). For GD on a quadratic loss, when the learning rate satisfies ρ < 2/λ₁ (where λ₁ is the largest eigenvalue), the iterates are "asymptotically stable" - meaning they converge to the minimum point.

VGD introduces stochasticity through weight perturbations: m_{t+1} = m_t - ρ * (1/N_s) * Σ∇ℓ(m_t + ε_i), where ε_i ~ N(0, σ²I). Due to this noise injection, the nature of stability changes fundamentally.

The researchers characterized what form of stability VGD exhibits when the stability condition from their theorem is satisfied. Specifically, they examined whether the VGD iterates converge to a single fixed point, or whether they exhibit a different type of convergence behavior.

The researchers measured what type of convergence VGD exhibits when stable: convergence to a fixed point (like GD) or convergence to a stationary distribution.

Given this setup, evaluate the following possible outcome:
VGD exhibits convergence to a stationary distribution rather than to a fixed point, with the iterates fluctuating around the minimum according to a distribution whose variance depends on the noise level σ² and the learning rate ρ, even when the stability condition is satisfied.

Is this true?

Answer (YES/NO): YES